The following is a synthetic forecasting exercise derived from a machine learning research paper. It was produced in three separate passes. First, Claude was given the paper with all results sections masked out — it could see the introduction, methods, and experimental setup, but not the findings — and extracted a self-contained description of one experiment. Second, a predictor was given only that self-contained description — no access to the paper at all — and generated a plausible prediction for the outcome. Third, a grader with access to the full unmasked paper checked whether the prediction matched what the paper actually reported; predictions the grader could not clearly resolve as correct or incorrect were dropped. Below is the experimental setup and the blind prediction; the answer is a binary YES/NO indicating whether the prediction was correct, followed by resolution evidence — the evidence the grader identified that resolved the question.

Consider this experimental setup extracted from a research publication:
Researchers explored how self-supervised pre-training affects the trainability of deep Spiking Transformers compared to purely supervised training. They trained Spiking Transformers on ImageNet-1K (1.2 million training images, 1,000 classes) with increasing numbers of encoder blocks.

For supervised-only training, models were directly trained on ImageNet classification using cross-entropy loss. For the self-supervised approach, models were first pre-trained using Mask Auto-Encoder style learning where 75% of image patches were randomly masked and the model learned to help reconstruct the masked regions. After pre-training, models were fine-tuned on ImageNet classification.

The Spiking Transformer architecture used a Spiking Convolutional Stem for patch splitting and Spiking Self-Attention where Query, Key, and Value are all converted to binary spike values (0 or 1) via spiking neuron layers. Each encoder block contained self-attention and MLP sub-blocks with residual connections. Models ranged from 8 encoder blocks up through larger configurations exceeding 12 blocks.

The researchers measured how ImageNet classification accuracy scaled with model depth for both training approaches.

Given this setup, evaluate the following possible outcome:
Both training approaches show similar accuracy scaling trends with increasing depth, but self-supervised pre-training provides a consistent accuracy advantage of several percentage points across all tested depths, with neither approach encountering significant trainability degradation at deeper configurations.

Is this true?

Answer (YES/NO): NO